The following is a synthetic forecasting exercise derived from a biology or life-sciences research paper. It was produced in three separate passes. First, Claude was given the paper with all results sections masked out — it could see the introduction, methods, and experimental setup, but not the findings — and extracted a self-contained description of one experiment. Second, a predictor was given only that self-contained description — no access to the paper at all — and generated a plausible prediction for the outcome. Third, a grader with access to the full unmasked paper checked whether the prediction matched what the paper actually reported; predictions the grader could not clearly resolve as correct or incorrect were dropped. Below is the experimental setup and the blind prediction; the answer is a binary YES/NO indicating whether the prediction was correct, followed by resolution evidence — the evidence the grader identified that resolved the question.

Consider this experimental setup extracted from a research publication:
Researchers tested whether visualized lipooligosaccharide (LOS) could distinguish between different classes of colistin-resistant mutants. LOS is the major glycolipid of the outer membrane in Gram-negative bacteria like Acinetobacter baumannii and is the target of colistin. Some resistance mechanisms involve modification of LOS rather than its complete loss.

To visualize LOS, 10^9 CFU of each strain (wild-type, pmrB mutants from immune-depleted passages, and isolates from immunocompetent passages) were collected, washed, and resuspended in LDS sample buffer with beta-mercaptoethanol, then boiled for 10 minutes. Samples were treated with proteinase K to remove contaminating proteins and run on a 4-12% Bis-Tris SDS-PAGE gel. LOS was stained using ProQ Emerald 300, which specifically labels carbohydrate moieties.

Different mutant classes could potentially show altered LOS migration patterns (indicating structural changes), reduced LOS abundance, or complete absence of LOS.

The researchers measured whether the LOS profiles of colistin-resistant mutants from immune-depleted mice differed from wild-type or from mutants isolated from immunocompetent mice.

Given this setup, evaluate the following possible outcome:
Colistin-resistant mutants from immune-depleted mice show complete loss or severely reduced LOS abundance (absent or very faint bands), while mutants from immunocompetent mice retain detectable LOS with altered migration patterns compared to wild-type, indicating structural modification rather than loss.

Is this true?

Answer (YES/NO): NO